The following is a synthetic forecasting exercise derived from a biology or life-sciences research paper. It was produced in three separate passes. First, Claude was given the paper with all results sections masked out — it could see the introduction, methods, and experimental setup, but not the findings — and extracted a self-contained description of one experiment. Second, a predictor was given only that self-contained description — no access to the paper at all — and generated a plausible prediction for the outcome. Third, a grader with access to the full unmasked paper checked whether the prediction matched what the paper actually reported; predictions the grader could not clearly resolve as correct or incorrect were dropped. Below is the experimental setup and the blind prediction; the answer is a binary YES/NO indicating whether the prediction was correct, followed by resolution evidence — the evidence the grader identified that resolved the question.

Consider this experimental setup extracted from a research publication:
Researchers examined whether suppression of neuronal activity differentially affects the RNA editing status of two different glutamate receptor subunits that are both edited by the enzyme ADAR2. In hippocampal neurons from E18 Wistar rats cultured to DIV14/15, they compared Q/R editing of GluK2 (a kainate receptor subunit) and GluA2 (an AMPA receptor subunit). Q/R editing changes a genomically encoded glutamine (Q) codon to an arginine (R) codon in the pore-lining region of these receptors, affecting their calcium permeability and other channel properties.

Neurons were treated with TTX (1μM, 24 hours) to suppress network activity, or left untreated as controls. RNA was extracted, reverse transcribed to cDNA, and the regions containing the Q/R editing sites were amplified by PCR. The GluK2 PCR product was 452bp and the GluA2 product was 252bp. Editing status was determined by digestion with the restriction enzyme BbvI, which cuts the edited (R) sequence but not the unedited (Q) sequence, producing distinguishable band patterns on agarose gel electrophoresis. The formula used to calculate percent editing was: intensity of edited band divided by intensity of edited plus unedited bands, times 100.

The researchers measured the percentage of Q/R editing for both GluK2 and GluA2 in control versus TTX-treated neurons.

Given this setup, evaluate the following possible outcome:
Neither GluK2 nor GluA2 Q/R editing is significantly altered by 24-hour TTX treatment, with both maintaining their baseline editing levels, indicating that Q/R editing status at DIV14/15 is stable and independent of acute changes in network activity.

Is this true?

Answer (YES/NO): NO